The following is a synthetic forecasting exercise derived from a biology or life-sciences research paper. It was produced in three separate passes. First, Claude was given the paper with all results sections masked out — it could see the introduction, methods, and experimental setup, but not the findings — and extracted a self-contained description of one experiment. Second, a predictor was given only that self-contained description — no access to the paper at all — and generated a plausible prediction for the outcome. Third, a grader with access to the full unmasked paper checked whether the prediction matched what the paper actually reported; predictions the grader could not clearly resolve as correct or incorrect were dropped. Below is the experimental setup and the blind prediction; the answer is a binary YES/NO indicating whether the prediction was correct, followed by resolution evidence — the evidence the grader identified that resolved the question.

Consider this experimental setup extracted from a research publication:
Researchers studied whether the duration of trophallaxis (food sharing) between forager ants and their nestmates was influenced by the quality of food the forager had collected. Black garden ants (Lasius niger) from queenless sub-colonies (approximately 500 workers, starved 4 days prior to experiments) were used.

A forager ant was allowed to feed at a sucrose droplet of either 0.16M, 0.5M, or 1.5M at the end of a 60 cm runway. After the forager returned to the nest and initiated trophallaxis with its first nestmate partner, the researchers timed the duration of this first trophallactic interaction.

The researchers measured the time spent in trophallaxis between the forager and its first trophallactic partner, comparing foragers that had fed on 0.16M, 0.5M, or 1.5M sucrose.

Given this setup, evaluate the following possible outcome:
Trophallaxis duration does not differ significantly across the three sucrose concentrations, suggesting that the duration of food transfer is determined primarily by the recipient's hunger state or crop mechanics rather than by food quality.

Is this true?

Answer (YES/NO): NO